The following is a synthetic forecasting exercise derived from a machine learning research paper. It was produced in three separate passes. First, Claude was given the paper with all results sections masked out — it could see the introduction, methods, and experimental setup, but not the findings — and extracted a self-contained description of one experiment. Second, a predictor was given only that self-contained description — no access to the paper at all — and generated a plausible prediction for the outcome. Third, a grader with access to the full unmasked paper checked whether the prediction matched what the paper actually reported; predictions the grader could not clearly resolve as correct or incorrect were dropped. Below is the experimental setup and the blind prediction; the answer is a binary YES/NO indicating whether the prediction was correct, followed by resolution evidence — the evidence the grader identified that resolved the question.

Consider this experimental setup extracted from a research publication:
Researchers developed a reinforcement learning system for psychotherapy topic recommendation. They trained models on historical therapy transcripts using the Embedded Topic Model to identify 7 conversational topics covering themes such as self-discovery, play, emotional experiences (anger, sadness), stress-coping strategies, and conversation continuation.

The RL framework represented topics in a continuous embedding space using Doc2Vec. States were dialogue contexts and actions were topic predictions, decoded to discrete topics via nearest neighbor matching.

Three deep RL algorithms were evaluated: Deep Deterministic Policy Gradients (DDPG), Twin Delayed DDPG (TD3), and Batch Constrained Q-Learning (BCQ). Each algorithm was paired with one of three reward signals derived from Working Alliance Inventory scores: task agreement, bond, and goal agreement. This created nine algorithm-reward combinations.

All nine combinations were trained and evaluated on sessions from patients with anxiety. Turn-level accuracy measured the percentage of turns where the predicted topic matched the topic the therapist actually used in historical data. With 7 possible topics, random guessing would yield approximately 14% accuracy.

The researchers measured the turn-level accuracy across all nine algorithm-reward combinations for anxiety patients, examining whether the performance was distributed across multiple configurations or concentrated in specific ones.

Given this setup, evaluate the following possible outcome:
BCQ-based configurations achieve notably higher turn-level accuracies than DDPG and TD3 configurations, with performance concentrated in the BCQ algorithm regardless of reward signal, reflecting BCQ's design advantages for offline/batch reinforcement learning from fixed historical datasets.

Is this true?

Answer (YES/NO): NO